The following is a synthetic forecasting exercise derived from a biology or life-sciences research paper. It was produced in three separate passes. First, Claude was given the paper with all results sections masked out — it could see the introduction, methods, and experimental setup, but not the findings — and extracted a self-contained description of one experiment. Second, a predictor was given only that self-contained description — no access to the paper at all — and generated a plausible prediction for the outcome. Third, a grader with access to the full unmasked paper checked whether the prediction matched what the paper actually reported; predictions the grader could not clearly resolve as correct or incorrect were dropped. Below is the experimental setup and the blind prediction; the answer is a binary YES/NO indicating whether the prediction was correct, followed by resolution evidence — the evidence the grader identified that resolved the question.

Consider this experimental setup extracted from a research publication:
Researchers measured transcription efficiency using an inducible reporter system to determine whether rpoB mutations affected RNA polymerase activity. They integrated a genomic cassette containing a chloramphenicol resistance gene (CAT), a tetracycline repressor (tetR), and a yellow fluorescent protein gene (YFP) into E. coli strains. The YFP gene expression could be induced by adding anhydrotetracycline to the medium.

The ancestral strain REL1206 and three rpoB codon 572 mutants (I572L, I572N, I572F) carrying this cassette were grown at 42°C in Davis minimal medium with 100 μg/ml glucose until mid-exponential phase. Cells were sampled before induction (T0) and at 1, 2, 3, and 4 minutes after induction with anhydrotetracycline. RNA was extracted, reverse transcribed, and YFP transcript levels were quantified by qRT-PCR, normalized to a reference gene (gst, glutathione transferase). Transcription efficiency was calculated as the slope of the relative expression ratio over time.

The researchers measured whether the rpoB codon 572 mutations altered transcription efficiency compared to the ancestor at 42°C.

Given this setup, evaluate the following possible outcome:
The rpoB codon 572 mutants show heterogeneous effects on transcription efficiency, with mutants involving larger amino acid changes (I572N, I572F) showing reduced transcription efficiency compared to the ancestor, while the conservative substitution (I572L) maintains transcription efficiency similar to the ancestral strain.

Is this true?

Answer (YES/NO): NO